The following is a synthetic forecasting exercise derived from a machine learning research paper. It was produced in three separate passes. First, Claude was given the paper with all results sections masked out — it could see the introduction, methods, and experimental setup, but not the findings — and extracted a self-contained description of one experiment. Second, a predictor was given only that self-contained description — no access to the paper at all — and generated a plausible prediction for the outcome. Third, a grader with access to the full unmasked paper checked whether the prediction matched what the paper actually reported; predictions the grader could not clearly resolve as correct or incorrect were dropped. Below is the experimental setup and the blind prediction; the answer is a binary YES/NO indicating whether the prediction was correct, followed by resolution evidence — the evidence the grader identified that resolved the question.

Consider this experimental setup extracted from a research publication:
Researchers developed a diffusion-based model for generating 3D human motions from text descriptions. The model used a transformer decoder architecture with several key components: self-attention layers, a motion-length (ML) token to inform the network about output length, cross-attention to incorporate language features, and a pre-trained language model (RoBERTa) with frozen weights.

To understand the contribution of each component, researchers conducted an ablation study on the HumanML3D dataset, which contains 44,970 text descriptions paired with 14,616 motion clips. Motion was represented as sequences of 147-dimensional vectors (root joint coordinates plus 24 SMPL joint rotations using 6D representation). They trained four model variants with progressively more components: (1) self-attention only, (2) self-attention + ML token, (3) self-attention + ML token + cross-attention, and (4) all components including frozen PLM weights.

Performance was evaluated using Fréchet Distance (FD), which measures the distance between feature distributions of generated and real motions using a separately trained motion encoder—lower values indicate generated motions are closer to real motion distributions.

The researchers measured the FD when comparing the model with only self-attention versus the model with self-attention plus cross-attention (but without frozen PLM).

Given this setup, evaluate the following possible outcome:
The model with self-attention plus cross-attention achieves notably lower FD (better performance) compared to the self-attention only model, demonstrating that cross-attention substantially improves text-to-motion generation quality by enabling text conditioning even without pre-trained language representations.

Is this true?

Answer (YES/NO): YES